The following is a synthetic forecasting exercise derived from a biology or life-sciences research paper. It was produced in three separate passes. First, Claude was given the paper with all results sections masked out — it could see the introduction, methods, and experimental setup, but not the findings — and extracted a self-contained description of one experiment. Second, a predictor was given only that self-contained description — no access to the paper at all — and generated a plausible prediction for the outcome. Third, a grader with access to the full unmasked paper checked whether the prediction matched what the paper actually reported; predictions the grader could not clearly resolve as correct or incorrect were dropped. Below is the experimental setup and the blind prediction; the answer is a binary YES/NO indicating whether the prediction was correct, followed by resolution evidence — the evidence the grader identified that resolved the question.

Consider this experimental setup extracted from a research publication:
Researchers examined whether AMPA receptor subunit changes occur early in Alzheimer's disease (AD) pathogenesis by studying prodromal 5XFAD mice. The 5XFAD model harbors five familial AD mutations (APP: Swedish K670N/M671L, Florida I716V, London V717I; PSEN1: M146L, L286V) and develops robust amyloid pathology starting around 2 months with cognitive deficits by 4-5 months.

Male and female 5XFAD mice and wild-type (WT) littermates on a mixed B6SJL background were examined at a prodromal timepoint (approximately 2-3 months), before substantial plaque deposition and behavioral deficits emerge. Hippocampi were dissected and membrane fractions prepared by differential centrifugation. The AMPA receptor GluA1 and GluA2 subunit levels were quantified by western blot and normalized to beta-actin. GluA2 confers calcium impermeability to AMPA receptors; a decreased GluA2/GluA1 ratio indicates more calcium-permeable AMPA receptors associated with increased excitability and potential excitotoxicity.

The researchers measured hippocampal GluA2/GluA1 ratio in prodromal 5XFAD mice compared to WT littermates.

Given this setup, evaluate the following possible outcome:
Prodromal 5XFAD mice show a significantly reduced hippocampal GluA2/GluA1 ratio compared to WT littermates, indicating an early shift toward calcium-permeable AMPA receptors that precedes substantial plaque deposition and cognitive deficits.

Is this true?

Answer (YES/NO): NO